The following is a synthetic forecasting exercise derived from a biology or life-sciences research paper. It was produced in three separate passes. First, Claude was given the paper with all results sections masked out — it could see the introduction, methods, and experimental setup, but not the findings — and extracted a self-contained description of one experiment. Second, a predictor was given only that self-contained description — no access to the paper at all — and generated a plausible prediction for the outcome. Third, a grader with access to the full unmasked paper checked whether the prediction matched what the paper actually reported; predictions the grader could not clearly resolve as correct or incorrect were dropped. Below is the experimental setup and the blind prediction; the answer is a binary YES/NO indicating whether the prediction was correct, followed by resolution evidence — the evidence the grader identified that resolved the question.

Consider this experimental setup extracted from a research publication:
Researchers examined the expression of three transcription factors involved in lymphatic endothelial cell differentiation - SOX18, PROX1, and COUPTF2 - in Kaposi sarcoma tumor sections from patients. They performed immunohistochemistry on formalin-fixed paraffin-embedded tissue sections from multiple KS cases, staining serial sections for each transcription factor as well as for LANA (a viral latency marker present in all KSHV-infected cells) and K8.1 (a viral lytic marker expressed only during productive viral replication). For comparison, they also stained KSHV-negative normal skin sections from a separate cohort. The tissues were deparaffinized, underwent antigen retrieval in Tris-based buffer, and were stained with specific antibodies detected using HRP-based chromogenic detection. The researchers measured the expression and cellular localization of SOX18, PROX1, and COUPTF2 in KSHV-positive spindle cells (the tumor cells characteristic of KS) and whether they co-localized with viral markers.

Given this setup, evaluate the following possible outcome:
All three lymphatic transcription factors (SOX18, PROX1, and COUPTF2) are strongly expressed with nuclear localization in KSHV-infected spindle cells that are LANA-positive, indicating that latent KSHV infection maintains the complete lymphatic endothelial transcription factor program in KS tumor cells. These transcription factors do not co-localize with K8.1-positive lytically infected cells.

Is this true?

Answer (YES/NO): NO